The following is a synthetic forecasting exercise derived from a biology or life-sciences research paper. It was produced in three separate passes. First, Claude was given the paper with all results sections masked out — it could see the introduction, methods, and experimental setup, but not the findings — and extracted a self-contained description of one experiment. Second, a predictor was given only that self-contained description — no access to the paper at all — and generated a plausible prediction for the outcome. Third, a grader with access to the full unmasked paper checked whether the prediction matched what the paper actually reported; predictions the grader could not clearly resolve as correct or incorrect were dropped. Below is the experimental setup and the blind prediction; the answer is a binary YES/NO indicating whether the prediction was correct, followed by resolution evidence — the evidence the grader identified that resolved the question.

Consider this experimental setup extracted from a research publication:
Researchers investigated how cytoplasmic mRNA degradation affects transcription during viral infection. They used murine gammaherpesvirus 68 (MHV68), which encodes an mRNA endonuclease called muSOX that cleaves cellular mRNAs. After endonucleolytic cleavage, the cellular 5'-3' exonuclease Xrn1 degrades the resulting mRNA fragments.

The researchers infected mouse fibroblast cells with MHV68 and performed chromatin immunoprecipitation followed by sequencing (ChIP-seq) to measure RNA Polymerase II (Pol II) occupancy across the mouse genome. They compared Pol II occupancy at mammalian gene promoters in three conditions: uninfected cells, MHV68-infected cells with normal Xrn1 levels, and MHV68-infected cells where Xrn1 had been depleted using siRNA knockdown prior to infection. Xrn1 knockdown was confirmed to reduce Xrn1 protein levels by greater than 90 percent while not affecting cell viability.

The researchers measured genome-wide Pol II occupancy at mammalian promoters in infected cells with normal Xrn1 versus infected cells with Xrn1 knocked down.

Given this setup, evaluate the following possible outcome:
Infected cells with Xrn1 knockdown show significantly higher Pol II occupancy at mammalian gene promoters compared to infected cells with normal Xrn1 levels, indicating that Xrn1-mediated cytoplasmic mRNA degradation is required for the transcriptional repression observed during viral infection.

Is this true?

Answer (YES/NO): YES